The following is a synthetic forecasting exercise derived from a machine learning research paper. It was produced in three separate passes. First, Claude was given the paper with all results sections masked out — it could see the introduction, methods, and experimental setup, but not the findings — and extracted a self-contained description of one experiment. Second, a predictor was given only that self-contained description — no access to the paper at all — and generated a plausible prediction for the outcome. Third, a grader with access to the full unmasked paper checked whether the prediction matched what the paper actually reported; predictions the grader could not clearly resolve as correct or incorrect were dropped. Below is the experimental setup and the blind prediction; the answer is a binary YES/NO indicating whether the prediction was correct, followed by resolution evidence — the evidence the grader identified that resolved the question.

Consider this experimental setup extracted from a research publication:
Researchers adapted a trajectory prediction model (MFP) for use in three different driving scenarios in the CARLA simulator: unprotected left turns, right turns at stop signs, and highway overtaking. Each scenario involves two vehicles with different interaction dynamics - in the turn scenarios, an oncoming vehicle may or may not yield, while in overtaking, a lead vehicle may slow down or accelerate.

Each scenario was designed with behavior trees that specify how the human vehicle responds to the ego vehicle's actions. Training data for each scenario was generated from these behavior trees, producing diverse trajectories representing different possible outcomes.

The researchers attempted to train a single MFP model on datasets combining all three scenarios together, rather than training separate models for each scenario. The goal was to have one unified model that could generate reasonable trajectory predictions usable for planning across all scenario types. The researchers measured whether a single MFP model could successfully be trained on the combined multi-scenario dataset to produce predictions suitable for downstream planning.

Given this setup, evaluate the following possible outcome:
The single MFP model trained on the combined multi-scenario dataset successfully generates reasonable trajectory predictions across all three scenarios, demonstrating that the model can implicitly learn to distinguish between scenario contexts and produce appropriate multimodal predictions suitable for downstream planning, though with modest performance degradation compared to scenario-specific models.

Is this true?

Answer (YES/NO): NO